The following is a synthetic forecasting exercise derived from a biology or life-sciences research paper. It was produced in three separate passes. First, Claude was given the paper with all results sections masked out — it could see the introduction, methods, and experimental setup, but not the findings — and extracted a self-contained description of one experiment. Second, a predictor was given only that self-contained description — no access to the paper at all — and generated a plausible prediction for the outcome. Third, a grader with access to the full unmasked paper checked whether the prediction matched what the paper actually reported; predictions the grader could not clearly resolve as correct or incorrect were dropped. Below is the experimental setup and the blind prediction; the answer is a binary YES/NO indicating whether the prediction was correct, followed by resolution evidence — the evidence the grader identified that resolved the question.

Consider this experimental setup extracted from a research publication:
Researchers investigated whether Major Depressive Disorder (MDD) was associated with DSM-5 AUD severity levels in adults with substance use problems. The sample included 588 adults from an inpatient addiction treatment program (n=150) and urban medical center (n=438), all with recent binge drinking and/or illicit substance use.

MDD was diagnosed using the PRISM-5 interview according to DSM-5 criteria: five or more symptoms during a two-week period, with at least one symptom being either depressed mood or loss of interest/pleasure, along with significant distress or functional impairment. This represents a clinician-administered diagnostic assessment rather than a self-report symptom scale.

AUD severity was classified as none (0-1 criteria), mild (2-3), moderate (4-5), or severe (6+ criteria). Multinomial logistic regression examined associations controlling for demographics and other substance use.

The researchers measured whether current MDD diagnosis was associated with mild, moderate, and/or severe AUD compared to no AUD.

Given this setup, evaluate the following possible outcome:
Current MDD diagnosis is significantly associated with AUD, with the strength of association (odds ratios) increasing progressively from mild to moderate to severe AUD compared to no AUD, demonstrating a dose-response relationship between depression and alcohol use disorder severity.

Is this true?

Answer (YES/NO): NO